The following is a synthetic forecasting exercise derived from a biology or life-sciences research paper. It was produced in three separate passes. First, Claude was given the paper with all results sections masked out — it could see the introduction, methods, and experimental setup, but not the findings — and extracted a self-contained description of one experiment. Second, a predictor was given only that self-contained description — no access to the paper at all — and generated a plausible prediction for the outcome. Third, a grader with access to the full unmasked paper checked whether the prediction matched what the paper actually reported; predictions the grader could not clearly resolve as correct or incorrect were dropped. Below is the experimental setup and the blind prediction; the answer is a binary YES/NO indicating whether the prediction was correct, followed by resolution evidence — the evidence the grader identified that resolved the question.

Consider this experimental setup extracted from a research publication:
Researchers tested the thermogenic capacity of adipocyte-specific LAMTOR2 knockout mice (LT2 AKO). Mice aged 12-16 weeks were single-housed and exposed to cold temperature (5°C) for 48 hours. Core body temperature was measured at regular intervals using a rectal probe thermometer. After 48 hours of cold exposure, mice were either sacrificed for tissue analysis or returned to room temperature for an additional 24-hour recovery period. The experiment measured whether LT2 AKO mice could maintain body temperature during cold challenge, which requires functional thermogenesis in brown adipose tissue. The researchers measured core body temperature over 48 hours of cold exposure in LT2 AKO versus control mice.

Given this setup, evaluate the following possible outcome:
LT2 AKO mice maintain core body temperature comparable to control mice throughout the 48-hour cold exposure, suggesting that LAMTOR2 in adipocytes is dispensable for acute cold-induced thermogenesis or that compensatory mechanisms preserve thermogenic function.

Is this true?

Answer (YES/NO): YES